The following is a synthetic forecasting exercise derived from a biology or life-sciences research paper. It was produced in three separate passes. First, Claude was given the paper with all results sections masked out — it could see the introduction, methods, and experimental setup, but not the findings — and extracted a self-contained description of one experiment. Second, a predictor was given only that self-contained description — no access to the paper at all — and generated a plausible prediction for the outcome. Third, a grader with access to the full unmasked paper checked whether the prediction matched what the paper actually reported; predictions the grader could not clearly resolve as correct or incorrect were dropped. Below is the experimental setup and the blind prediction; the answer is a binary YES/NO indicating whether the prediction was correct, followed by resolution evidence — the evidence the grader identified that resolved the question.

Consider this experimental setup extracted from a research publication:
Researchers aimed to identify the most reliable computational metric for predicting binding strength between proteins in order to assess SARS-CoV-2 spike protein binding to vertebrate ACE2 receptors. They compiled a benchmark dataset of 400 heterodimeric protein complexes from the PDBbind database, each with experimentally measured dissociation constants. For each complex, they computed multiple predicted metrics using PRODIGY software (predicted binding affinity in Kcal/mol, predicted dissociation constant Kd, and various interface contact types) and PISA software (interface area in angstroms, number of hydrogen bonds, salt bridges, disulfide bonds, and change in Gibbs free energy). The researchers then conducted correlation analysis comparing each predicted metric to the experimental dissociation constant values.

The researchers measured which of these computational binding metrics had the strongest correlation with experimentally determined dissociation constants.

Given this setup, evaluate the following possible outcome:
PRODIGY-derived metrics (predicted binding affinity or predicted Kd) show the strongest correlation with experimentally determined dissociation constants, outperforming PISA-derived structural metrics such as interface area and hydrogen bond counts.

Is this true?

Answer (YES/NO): YES